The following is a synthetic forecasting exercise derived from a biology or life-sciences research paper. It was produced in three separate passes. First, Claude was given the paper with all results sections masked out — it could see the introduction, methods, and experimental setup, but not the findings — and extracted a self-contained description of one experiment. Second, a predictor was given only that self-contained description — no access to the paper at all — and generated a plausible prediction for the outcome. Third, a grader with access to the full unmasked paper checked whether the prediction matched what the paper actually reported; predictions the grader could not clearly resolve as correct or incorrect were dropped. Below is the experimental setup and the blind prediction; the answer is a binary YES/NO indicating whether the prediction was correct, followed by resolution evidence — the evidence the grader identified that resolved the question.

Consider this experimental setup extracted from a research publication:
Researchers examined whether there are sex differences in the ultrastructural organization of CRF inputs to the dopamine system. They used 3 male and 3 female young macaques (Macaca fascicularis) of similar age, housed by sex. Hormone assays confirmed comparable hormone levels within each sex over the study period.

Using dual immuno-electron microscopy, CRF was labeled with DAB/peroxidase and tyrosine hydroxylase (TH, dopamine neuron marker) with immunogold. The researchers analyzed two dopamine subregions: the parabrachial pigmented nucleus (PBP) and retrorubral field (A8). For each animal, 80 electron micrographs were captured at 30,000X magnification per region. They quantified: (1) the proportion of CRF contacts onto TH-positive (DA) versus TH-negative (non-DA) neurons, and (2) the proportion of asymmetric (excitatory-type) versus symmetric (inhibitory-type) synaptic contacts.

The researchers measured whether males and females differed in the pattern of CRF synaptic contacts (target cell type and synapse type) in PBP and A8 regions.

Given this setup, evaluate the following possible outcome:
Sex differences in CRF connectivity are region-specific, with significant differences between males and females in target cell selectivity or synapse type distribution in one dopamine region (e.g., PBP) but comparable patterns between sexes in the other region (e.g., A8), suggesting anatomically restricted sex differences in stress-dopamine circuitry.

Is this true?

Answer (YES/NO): NO